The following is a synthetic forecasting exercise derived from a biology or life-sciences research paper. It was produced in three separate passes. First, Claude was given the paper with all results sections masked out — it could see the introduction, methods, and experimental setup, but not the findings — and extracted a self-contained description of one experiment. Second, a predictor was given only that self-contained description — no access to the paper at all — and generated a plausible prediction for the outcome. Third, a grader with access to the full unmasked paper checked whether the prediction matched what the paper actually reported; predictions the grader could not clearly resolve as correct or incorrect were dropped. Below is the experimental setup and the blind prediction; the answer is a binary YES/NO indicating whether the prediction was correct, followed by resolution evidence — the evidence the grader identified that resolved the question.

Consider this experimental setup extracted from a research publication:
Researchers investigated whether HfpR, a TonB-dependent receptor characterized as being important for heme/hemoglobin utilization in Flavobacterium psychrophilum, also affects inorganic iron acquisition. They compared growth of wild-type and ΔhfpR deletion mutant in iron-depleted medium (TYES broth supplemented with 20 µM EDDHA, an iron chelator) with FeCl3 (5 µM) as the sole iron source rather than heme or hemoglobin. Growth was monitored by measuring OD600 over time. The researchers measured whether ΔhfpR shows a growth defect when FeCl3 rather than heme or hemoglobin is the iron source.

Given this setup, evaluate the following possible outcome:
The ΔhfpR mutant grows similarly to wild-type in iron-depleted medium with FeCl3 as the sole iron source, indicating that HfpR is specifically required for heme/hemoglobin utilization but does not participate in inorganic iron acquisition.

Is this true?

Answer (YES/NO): YES